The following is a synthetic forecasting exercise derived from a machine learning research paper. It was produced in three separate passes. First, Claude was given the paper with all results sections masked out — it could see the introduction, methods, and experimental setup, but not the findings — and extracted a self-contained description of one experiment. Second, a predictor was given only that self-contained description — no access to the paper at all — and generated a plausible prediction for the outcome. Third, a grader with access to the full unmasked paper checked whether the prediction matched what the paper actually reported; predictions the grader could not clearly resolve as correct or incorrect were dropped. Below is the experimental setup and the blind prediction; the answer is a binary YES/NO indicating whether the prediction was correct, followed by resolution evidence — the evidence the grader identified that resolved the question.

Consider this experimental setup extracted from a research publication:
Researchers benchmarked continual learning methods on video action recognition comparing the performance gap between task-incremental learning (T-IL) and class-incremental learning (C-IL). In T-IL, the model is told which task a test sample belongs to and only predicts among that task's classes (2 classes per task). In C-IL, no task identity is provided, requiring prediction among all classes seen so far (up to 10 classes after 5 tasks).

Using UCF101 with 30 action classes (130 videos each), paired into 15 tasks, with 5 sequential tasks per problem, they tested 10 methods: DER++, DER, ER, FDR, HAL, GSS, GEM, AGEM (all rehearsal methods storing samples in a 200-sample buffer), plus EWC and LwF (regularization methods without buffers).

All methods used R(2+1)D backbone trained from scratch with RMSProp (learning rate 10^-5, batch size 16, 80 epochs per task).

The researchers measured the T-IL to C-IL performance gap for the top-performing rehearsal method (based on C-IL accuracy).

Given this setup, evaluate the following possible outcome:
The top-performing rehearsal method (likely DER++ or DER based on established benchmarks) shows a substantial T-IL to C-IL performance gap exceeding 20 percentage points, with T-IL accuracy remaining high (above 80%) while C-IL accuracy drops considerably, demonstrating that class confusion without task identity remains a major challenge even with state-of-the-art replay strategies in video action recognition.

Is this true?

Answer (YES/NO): YES